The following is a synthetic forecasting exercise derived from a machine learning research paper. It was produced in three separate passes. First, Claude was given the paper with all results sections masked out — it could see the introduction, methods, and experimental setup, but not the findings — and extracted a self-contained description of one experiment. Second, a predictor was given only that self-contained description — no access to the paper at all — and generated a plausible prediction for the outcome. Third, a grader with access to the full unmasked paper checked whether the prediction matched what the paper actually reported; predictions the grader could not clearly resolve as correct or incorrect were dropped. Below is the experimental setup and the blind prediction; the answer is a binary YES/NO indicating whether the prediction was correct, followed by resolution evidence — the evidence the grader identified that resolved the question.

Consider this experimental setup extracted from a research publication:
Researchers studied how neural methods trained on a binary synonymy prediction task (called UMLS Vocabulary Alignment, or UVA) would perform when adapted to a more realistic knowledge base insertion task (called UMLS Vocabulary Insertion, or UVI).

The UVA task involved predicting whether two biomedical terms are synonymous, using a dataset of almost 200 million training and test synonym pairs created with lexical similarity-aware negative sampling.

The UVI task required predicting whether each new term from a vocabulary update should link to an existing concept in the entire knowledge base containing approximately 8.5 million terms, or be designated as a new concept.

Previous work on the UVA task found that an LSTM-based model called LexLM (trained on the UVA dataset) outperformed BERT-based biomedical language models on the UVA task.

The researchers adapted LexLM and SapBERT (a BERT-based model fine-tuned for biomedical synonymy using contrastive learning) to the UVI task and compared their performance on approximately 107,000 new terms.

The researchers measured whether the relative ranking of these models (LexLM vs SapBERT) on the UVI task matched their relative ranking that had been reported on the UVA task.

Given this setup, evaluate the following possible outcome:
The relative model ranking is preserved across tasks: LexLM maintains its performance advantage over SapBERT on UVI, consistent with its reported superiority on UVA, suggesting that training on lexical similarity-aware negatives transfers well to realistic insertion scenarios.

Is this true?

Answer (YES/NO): NO